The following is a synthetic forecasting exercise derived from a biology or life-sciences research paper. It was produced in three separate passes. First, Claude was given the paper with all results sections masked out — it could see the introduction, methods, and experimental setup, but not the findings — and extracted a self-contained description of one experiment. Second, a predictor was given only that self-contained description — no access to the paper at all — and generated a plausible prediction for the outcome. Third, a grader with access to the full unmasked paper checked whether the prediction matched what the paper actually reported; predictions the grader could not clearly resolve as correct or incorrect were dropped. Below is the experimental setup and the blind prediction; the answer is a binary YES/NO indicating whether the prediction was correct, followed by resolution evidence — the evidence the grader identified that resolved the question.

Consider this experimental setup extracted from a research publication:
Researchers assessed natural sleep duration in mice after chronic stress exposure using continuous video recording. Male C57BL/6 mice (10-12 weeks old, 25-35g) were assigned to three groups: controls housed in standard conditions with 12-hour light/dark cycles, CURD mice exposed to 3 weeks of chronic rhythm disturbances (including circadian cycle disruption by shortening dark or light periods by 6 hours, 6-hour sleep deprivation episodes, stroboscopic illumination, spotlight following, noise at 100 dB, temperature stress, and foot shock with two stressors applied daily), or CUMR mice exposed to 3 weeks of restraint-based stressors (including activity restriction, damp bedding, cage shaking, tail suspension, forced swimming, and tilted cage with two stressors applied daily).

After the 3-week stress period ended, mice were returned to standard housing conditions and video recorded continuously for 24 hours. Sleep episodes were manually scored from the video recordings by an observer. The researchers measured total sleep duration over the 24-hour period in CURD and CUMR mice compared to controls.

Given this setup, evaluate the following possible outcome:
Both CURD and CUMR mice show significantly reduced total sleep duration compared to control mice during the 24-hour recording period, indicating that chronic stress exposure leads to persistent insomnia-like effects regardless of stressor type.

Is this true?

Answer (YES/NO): YES